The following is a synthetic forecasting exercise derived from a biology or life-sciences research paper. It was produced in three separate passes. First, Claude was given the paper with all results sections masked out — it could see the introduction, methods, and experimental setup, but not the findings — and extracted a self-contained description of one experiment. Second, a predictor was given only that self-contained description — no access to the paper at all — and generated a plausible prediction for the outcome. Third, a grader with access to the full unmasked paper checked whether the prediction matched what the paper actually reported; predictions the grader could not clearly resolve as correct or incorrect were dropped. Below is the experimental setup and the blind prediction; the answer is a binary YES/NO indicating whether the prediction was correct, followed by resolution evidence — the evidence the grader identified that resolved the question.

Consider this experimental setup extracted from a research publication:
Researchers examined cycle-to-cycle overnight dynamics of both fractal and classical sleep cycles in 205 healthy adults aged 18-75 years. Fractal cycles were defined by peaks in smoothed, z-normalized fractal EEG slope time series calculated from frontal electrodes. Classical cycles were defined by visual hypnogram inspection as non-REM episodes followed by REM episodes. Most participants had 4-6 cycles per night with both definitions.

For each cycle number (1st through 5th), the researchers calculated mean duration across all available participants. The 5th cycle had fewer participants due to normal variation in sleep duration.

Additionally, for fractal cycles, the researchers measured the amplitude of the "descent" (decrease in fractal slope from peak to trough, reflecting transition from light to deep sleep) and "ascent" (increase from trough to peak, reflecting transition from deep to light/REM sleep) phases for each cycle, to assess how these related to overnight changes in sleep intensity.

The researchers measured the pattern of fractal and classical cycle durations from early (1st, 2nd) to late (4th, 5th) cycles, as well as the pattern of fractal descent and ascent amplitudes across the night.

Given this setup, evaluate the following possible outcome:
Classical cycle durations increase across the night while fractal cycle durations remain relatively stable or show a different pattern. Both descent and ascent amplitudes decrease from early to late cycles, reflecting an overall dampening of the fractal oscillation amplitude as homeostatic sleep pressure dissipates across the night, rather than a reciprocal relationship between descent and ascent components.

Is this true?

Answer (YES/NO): NO